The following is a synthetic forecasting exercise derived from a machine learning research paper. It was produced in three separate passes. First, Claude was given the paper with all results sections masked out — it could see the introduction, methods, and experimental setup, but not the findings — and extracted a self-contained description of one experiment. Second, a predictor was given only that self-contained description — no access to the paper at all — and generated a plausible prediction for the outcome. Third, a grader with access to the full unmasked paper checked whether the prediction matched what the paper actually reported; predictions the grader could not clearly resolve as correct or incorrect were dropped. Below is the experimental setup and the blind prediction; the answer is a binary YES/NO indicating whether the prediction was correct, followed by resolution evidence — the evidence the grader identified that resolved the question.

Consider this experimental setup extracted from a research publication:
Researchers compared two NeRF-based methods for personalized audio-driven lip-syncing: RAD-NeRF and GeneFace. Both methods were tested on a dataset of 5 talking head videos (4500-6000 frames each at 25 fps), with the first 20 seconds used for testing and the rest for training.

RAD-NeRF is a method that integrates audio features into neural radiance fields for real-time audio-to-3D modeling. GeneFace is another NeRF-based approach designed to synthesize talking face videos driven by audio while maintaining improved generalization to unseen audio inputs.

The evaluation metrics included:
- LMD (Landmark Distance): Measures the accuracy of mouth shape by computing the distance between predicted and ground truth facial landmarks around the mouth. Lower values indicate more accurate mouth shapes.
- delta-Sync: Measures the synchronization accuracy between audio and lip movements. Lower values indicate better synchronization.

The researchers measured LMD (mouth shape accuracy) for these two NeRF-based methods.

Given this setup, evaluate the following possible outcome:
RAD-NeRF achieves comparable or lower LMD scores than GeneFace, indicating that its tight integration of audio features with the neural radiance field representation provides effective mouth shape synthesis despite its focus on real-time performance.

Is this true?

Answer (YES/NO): NO